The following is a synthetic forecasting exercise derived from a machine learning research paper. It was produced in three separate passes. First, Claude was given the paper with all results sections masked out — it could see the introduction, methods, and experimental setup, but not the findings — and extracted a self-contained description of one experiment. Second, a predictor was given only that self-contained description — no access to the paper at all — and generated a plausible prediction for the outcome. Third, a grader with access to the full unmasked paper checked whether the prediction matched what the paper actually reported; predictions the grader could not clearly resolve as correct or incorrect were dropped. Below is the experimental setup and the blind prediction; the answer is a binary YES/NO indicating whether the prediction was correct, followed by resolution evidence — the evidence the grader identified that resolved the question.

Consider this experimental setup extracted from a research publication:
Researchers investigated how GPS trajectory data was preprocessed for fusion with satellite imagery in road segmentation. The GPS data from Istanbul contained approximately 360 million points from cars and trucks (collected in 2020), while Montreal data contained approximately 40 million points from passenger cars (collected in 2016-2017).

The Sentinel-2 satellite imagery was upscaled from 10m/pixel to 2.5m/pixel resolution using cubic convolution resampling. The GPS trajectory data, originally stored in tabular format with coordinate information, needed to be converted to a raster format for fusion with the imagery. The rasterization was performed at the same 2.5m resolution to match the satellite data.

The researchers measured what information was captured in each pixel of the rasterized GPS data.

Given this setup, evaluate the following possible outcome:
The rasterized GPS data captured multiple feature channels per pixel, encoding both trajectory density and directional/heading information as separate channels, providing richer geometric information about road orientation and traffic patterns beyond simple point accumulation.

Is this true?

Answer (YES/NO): NO